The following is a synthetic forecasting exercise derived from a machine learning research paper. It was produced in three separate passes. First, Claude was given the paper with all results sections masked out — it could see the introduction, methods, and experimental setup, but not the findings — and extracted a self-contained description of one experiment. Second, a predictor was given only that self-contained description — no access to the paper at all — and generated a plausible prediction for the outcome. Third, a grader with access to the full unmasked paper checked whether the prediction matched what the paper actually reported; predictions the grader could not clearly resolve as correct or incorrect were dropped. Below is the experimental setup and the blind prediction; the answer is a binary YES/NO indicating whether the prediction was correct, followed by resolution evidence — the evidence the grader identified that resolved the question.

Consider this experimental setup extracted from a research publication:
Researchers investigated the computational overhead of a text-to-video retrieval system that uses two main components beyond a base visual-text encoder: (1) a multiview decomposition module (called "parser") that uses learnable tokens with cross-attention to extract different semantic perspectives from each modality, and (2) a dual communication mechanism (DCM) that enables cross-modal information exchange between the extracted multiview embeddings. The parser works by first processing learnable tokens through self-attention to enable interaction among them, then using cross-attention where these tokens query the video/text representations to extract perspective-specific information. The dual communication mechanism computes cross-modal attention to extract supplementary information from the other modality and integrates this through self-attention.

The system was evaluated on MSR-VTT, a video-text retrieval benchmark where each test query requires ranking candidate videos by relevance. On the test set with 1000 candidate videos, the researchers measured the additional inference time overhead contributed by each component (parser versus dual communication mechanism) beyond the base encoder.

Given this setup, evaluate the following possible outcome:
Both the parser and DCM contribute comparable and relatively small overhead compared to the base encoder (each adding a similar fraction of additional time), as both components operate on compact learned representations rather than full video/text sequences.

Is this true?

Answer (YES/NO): YES